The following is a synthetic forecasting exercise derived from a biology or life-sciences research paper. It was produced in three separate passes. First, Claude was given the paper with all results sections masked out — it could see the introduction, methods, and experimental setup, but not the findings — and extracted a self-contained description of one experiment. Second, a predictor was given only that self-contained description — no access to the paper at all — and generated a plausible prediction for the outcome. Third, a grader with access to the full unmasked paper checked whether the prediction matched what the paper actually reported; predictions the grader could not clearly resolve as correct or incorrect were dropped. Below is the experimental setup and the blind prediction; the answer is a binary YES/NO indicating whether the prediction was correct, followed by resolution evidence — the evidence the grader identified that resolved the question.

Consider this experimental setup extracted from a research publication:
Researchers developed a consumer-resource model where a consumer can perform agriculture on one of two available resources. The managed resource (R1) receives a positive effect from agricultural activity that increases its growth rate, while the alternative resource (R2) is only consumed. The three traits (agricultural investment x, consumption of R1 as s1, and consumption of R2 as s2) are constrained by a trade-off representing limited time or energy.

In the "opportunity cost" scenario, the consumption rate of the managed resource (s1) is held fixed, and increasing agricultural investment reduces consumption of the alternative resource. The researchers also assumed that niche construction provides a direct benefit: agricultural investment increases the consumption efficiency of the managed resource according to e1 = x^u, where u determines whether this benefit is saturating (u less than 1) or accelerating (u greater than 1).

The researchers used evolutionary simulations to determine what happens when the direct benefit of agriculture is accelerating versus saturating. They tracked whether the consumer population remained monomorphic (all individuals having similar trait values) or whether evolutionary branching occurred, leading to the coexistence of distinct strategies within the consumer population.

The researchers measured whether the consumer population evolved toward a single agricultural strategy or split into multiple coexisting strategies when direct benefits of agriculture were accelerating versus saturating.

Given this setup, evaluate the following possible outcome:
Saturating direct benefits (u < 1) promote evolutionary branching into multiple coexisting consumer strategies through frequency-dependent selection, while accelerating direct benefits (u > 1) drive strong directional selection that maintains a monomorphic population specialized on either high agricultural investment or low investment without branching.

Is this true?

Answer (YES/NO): NO